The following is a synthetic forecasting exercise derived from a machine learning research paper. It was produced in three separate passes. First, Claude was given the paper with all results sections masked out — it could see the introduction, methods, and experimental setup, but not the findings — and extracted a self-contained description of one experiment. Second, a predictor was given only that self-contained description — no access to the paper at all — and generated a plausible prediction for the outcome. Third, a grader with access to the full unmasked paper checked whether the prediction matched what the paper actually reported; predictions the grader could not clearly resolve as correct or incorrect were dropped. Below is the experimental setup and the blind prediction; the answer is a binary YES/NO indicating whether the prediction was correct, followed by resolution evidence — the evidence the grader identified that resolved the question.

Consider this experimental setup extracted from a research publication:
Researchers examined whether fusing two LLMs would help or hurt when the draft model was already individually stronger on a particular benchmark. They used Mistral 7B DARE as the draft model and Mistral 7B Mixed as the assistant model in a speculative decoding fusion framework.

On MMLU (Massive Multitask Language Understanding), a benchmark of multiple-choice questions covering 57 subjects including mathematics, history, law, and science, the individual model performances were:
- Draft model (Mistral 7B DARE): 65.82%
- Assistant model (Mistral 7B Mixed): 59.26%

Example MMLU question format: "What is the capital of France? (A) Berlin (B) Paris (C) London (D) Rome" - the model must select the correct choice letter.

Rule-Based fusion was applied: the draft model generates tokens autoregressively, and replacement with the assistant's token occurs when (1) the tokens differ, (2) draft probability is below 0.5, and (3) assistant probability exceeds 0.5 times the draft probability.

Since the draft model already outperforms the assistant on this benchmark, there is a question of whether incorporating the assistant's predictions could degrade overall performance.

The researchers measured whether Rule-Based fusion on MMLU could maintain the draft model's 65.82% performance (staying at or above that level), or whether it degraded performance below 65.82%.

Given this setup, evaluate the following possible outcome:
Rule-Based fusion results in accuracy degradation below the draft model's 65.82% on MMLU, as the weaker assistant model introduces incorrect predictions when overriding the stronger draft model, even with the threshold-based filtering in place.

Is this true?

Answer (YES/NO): YES